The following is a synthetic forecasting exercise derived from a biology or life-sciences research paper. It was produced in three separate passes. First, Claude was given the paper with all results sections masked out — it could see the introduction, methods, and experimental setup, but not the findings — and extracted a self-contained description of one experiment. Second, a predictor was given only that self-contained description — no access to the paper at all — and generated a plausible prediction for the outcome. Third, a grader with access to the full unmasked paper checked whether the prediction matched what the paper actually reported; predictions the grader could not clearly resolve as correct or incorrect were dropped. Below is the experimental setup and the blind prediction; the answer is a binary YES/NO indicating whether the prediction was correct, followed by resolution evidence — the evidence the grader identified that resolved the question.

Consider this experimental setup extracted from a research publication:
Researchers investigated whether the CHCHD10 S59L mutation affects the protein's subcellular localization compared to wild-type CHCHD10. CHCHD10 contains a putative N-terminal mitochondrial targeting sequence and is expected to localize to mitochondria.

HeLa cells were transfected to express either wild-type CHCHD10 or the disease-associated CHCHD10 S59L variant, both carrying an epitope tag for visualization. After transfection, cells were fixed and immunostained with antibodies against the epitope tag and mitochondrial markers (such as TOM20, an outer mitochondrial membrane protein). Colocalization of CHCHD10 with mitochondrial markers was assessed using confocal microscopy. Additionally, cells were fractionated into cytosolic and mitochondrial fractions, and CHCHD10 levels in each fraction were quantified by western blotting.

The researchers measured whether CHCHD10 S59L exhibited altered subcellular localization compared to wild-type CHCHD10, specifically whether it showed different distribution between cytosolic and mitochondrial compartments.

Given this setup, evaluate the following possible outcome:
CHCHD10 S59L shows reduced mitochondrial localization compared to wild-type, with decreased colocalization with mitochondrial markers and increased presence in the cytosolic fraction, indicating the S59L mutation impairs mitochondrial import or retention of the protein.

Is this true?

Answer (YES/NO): NO